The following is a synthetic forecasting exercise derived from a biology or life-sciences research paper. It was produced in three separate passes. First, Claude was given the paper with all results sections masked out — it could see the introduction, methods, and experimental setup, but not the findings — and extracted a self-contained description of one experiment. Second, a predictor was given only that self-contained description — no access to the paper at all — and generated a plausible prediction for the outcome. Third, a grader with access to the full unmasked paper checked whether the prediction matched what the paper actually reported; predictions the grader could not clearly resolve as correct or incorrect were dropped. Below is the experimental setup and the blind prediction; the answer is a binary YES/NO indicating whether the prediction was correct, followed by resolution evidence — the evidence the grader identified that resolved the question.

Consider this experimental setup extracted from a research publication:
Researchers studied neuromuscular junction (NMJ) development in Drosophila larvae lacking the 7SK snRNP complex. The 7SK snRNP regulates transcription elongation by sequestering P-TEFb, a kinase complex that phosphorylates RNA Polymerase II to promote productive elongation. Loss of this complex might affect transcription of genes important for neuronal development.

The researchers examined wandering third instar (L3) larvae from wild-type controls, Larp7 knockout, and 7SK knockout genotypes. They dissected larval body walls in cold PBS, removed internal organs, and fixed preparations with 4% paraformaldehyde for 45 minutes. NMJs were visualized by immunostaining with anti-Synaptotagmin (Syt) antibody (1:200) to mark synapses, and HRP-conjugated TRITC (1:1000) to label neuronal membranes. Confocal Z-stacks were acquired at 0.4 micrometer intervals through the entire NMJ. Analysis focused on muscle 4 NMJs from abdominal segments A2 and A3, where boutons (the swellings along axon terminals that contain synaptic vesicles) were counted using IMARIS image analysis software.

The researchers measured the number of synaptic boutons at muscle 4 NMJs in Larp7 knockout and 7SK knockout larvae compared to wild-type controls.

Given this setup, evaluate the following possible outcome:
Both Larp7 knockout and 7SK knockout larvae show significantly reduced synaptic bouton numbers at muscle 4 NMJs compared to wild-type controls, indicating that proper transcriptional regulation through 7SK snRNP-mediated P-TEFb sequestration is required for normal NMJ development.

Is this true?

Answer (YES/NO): YES